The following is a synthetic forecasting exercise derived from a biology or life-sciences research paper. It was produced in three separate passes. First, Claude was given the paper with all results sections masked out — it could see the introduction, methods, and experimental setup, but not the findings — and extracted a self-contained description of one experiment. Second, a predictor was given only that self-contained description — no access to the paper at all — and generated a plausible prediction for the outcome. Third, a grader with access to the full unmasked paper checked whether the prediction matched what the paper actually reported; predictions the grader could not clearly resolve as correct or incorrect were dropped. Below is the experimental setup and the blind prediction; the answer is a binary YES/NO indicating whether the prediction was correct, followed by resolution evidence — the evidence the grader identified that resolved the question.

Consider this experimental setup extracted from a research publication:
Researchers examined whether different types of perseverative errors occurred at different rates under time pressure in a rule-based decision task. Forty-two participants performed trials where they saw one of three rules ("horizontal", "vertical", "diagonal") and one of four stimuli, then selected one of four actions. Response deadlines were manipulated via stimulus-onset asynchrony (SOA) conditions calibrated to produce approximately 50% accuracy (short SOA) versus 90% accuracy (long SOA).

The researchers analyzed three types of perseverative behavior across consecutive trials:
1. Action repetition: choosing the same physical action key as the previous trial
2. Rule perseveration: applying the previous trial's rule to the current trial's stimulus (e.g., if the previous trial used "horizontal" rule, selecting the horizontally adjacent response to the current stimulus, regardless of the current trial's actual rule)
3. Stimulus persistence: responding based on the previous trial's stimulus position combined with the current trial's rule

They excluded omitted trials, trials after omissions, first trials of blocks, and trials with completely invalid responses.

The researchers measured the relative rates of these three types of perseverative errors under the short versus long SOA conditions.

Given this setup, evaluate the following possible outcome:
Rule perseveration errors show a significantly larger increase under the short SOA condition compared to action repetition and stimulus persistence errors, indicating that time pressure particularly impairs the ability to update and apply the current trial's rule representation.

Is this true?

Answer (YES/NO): NO